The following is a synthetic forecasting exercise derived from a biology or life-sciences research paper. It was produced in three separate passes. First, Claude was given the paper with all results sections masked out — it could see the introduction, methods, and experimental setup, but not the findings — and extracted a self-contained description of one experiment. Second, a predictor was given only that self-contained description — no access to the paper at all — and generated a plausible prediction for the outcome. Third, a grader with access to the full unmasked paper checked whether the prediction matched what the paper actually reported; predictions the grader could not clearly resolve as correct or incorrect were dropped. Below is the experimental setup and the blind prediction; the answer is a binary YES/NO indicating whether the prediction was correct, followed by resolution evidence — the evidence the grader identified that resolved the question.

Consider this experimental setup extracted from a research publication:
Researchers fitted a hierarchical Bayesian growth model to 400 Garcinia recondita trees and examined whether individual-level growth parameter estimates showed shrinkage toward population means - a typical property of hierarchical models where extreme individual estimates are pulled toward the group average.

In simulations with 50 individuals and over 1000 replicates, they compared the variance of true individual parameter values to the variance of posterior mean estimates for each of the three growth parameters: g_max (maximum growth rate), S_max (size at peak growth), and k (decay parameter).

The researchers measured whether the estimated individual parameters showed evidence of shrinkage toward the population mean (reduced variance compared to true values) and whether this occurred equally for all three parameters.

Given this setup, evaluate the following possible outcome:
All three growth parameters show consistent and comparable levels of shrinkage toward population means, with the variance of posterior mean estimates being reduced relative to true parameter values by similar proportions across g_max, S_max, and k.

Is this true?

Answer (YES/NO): NO